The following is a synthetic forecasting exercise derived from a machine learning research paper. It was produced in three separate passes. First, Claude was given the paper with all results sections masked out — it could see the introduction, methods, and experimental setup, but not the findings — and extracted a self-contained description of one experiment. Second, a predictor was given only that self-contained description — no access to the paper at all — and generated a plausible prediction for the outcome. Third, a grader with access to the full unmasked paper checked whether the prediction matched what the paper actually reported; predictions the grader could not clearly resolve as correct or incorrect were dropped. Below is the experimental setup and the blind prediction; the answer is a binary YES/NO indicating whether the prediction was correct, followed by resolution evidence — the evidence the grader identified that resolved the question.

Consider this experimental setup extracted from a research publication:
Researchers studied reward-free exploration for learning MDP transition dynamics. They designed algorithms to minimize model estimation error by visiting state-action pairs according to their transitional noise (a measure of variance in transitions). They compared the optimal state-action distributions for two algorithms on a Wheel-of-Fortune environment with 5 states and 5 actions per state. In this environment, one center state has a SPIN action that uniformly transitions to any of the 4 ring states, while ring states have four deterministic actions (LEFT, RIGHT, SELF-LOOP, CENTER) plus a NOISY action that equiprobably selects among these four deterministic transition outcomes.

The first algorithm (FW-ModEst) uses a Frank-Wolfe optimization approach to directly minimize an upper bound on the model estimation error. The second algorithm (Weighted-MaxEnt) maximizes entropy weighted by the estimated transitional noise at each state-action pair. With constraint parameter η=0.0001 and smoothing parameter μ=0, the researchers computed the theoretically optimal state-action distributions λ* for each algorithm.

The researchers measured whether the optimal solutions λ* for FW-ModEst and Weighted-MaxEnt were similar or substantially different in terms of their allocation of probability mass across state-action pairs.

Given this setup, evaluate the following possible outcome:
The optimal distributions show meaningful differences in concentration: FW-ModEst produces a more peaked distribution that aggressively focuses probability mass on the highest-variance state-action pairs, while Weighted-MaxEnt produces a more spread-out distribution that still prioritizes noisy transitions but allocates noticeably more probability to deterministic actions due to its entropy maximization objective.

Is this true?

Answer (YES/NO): NO